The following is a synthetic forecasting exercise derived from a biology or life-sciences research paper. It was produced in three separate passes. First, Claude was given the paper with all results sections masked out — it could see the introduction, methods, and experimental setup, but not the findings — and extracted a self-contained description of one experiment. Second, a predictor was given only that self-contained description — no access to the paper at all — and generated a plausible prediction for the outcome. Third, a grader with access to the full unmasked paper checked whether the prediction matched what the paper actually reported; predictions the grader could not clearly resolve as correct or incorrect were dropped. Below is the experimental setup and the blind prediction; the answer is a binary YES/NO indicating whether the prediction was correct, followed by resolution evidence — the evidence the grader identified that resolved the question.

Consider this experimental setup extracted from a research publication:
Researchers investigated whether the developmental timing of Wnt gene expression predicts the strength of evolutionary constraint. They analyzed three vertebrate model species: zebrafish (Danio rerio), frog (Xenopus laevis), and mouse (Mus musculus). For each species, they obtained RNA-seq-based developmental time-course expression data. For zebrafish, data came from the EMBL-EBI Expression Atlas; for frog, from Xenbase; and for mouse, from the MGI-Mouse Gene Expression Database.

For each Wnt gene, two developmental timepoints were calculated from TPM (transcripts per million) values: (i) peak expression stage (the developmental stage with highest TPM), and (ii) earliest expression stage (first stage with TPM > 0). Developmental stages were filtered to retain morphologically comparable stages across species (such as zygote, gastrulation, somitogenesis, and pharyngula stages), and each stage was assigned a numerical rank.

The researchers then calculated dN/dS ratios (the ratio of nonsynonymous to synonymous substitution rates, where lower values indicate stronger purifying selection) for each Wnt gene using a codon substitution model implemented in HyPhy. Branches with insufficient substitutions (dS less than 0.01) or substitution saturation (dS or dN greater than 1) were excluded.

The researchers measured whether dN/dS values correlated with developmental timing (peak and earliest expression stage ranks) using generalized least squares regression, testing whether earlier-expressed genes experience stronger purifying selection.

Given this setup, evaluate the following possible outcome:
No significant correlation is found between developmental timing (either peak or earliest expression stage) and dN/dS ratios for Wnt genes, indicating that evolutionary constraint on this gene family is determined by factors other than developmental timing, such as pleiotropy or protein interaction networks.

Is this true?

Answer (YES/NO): YES